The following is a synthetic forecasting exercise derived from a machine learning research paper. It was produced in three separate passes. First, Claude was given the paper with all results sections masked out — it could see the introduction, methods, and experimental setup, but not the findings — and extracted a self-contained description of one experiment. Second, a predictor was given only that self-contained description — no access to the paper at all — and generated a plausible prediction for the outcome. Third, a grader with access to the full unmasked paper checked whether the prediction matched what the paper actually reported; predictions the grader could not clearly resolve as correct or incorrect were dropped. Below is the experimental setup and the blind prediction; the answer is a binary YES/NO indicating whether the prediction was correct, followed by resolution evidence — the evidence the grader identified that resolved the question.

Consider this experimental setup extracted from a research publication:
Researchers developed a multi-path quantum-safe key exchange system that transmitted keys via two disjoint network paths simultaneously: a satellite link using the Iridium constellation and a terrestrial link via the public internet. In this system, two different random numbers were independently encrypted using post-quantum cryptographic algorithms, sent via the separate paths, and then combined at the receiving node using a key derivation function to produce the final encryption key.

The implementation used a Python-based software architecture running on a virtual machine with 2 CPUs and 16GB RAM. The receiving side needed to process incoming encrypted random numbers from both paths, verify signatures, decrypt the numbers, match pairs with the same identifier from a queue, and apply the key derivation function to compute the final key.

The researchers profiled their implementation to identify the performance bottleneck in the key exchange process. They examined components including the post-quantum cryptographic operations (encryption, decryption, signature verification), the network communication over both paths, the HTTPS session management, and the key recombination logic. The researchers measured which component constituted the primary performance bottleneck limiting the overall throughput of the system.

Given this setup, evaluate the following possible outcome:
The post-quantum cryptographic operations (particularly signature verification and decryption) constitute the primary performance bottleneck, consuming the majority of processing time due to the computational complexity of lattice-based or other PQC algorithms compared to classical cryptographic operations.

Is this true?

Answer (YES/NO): NO